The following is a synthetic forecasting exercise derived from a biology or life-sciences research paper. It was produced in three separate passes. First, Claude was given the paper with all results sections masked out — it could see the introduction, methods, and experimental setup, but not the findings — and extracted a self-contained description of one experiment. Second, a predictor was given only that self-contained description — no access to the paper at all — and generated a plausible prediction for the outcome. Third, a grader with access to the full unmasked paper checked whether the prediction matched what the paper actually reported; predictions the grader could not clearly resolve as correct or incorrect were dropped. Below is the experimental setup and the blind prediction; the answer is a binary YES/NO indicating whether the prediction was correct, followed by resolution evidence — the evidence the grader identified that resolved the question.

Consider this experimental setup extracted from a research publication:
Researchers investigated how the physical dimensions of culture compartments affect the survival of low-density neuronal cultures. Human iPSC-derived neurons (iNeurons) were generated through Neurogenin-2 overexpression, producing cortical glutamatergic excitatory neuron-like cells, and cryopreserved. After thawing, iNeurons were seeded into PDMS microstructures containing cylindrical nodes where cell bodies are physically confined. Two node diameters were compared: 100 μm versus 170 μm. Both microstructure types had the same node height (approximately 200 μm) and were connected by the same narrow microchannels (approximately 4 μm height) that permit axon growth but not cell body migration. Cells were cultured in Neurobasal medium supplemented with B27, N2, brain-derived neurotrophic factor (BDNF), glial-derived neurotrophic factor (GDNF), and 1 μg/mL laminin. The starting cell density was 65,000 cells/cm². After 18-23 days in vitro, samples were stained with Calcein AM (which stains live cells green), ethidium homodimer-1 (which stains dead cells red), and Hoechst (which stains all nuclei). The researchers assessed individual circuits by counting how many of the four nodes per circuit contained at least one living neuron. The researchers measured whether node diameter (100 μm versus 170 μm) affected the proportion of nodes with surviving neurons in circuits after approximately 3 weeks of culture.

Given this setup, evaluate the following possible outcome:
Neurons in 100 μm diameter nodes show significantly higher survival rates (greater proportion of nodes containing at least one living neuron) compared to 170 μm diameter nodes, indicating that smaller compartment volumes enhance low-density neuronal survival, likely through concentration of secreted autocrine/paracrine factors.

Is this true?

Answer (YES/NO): NO